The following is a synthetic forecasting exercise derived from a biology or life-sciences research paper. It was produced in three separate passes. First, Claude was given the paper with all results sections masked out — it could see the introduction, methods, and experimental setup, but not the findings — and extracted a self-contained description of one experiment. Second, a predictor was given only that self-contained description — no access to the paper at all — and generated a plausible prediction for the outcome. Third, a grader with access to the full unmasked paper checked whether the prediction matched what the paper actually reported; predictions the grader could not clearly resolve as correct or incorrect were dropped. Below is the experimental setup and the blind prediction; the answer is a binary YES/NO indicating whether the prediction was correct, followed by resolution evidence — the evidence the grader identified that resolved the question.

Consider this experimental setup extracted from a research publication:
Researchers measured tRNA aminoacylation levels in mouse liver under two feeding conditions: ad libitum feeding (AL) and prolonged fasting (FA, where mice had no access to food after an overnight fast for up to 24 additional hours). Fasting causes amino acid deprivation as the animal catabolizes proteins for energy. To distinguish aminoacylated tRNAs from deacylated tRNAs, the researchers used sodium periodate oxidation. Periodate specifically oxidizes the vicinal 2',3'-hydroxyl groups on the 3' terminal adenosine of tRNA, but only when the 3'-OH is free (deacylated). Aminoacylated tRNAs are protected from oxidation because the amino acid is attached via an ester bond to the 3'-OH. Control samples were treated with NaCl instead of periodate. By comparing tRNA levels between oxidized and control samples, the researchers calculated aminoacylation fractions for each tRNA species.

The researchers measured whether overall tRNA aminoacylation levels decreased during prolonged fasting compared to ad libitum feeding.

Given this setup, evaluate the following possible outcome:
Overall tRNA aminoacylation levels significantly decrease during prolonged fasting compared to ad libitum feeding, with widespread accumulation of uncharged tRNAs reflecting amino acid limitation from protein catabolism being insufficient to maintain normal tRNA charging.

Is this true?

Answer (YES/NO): NO